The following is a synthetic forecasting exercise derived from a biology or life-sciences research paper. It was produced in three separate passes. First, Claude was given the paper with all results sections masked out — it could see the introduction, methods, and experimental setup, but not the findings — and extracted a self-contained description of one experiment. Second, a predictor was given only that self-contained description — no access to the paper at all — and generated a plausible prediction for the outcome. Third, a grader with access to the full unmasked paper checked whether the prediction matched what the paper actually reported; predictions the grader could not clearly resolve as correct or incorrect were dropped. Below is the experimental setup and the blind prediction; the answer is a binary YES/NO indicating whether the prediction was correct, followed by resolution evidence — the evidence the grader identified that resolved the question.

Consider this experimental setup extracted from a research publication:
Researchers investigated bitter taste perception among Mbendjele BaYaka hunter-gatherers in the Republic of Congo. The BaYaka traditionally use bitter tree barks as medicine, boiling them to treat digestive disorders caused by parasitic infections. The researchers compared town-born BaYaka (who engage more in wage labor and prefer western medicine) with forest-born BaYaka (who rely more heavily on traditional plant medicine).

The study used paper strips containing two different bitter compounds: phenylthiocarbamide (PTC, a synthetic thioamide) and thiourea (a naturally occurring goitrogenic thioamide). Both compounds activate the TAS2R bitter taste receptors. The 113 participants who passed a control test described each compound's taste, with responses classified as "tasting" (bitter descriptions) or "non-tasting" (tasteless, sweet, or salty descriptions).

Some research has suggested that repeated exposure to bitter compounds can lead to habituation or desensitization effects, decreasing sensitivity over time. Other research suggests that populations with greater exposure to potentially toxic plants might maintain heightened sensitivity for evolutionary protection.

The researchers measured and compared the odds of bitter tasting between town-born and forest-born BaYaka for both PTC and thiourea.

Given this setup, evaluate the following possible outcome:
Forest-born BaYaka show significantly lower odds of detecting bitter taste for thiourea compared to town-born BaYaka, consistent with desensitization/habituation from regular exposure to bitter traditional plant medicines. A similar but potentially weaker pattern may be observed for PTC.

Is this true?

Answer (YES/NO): YES